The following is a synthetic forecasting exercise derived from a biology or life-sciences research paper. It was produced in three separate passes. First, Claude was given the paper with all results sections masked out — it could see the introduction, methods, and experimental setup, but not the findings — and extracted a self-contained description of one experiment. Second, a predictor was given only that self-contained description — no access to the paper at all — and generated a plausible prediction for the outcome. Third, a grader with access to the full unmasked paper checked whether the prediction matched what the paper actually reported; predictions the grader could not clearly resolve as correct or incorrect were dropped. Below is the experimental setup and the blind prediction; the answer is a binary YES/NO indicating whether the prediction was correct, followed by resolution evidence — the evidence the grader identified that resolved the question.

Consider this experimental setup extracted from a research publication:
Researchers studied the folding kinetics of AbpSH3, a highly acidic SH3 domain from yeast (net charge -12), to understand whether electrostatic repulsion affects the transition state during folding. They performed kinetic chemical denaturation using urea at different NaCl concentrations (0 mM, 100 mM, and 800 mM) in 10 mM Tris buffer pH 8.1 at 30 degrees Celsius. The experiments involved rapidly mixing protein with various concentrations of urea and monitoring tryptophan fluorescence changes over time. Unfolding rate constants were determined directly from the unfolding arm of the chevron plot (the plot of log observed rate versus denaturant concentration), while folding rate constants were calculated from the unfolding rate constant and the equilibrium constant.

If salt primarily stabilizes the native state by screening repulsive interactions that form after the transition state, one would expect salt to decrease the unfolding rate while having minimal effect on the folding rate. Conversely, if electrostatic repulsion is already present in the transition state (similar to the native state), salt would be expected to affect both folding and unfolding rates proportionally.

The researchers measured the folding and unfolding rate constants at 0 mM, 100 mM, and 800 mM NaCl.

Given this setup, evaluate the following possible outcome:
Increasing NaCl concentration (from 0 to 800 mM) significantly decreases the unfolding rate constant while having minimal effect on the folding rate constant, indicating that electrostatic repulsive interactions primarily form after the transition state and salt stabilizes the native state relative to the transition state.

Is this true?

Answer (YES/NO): NO